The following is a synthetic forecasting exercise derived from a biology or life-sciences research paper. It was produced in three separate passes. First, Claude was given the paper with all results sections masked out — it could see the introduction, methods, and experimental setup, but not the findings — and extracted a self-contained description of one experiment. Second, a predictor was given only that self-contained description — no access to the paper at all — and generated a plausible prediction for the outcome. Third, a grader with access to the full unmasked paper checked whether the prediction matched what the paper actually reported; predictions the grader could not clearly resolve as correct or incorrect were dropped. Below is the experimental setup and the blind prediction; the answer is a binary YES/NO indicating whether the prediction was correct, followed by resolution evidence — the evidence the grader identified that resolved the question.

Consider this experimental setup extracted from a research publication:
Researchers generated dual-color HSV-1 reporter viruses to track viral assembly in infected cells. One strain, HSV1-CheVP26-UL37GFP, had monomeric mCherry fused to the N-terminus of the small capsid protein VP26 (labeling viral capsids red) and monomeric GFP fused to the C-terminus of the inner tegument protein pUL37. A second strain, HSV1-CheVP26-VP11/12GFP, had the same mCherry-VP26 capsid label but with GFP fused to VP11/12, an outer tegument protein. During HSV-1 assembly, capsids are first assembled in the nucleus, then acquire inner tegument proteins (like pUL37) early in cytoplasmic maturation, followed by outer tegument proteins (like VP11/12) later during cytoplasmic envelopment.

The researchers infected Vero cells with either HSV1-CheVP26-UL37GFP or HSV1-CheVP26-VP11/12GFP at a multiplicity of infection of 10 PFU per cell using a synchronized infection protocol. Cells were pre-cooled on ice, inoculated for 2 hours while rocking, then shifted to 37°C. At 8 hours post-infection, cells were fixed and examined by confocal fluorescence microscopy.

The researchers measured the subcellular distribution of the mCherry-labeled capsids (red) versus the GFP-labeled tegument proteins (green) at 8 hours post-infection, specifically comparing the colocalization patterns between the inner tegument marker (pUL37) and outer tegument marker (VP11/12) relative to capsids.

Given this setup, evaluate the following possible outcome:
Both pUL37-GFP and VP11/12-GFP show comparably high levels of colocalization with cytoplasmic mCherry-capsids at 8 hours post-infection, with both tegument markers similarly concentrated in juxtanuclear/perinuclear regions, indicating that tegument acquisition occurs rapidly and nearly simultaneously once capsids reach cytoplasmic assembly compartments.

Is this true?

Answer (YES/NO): NO